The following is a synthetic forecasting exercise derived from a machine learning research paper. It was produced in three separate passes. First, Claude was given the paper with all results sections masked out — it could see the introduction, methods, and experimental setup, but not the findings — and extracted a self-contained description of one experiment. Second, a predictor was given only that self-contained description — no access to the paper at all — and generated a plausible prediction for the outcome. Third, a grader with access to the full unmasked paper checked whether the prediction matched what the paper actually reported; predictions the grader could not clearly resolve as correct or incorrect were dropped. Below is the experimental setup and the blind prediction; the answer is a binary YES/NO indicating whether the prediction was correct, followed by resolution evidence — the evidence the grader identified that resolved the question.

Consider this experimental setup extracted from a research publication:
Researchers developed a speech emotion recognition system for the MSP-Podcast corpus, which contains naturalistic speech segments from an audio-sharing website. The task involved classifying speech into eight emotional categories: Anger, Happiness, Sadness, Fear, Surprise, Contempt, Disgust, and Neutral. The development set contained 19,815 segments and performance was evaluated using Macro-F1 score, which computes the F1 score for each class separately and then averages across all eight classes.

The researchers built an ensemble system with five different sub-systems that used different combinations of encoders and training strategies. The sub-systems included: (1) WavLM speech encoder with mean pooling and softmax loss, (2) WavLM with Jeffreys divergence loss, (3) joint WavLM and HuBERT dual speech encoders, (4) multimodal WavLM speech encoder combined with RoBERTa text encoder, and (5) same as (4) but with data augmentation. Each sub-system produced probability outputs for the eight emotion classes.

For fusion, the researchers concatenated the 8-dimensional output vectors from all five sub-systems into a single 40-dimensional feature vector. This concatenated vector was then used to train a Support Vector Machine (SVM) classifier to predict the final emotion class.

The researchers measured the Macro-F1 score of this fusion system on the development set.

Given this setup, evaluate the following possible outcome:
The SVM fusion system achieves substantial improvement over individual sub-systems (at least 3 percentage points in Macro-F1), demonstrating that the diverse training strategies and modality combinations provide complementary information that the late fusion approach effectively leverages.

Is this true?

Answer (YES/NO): NO